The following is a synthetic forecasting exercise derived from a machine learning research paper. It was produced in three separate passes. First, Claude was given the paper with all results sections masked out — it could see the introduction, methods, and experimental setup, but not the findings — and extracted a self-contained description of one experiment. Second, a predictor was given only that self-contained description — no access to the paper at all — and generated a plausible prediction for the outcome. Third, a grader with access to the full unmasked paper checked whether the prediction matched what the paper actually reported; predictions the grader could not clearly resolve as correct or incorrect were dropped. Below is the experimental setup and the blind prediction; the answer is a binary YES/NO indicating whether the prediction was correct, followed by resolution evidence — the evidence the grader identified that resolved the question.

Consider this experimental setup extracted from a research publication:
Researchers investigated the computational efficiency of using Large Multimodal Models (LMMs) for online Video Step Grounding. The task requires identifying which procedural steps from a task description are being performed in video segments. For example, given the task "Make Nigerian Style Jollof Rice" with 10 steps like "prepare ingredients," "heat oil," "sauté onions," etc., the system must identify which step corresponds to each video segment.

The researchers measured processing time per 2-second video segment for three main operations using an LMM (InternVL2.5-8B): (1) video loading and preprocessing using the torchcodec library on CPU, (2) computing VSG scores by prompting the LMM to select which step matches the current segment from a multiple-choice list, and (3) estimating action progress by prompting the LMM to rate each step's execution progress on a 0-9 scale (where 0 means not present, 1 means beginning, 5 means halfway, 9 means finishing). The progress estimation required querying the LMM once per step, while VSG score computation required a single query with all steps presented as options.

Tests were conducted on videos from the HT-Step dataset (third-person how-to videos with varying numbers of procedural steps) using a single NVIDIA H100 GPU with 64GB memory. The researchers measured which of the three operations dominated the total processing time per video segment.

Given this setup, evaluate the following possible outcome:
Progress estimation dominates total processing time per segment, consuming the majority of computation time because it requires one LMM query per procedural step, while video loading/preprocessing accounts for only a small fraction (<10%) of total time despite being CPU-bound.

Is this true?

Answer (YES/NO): NO